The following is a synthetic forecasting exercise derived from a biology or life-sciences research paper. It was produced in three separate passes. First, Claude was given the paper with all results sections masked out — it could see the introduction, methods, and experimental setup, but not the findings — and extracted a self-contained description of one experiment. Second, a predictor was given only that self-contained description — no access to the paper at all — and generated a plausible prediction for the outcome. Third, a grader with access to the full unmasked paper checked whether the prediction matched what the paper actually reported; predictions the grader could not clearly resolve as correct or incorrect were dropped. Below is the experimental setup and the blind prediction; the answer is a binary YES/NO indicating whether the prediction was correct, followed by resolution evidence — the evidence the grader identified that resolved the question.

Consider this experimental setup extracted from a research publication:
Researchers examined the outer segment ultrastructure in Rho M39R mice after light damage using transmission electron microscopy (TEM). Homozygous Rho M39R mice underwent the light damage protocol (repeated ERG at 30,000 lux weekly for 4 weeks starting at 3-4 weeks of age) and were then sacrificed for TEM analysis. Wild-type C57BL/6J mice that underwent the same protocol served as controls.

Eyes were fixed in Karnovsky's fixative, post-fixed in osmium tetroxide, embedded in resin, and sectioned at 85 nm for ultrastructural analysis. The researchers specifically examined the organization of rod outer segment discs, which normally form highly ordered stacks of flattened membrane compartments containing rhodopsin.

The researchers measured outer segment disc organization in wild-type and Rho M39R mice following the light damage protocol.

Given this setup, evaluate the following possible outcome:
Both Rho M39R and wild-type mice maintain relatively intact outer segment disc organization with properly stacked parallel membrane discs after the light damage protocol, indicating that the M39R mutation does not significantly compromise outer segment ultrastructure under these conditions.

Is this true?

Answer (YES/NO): NO